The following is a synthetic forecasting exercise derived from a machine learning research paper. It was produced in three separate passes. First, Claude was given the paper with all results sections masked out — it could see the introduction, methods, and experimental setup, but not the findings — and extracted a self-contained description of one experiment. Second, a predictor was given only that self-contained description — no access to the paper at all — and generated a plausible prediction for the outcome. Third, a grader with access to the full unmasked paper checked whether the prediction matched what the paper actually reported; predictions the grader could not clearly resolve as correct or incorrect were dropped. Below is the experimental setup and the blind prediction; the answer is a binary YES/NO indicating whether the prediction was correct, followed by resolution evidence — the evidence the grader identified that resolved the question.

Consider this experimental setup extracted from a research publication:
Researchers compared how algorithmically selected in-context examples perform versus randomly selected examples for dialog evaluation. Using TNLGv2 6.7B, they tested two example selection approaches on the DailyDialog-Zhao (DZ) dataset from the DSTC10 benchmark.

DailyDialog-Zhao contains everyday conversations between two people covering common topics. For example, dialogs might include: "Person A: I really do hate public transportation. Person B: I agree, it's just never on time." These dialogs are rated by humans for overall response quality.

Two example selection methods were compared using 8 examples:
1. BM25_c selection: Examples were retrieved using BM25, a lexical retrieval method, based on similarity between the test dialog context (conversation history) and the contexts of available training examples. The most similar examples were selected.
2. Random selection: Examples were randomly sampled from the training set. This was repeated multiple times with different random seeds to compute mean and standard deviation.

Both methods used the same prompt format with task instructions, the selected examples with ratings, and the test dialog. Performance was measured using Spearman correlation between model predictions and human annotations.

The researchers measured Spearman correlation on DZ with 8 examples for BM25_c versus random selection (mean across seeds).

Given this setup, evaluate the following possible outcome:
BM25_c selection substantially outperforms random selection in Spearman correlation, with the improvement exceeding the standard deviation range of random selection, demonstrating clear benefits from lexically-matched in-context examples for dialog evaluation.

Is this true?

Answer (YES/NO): YES